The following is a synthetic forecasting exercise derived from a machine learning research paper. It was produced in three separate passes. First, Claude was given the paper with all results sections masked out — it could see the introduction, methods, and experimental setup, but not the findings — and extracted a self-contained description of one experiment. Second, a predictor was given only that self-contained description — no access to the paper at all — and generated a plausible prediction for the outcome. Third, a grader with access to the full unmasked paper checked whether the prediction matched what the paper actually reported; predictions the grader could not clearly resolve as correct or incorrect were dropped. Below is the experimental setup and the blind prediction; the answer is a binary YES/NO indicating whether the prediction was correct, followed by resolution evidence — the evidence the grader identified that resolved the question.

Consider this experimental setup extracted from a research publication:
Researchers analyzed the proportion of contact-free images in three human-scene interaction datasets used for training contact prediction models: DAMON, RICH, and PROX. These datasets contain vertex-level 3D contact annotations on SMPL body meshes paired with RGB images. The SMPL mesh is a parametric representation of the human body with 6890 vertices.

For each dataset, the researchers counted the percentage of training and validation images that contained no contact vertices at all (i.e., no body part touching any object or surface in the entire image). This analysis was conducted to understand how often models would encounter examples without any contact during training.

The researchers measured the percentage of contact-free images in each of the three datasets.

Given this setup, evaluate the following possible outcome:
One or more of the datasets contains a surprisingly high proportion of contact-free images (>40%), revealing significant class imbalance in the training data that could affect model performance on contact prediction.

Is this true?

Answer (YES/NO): NO